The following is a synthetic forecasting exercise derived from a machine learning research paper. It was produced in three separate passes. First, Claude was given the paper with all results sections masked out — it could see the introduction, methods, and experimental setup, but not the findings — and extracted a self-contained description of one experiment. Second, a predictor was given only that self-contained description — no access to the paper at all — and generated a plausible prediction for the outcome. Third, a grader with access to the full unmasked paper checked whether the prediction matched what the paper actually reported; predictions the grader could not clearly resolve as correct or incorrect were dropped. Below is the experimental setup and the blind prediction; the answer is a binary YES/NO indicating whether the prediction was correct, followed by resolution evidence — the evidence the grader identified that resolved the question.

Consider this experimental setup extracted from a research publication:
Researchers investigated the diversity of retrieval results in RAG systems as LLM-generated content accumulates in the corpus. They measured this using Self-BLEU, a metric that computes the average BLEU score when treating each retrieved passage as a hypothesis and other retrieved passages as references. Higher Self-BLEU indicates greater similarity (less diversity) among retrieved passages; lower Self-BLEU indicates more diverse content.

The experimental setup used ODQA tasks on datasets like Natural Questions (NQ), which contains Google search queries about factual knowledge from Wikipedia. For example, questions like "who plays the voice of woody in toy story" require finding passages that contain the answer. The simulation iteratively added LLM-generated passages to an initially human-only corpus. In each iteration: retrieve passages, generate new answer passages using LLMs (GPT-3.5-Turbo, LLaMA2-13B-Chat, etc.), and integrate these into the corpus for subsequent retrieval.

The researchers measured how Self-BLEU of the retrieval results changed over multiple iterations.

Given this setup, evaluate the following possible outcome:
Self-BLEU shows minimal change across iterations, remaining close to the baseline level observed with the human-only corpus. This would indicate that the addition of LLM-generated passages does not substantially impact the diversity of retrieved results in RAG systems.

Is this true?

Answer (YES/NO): NO